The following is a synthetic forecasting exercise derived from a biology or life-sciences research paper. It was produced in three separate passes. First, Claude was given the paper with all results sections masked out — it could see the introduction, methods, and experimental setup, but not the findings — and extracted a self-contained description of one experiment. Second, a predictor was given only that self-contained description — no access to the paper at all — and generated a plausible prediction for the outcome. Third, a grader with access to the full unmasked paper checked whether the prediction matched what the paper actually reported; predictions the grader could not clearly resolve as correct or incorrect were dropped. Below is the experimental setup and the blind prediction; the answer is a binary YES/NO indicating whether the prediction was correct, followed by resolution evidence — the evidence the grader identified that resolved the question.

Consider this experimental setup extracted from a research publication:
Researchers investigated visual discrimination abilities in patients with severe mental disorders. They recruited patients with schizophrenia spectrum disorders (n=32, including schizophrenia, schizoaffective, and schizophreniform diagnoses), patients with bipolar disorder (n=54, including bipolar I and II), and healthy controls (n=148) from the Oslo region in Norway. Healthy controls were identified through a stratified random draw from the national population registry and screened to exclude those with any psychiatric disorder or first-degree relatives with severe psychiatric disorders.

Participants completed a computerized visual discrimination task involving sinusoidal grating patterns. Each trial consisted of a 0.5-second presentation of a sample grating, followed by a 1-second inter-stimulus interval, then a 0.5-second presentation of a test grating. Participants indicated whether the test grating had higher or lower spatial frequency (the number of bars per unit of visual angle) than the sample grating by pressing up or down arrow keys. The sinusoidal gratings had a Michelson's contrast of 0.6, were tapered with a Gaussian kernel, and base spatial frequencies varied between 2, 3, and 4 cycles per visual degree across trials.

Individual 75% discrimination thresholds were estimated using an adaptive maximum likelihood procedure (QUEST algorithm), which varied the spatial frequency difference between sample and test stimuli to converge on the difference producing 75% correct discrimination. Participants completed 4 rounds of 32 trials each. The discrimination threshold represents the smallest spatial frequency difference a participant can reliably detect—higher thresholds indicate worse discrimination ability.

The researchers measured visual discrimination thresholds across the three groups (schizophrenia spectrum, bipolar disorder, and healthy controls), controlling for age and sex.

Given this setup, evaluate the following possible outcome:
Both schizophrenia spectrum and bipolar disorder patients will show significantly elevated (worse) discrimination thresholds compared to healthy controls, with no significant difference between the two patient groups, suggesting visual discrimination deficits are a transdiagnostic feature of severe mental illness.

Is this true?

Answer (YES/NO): YES